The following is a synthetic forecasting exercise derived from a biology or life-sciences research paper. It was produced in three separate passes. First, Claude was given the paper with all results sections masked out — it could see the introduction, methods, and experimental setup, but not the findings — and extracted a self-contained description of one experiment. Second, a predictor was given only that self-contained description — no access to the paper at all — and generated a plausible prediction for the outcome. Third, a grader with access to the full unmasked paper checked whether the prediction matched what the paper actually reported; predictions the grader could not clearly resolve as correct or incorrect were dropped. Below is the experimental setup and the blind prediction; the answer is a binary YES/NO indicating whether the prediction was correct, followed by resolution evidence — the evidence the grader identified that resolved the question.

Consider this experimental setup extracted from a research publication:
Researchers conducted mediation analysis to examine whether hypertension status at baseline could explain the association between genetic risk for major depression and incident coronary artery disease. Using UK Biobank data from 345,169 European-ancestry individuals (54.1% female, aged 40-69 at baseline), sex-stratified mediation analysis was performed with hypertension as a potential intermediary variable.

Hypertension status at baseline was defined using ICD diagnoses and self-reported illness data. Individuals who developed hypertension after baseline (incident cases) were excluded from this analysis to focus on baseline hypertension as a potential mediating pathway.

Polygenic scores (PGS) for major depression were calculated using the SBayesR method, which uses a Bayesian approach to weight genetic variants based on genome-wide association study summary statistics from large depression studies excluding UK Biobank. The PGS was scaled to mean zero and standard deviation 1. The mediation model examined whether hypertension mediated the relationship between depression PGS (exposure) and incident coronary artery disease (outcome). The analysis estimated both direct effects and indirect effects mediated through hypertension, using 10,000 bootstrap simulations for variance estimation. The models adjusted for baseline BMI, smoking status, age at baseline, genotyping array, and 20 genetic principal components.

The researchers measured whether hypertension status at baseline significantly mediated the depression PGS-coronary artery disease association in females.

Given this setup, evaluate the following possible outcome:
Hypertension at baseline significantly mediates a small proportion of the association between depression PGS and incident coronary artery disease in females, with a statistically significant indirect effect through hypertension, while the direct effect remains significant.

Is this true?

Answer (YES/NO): YES